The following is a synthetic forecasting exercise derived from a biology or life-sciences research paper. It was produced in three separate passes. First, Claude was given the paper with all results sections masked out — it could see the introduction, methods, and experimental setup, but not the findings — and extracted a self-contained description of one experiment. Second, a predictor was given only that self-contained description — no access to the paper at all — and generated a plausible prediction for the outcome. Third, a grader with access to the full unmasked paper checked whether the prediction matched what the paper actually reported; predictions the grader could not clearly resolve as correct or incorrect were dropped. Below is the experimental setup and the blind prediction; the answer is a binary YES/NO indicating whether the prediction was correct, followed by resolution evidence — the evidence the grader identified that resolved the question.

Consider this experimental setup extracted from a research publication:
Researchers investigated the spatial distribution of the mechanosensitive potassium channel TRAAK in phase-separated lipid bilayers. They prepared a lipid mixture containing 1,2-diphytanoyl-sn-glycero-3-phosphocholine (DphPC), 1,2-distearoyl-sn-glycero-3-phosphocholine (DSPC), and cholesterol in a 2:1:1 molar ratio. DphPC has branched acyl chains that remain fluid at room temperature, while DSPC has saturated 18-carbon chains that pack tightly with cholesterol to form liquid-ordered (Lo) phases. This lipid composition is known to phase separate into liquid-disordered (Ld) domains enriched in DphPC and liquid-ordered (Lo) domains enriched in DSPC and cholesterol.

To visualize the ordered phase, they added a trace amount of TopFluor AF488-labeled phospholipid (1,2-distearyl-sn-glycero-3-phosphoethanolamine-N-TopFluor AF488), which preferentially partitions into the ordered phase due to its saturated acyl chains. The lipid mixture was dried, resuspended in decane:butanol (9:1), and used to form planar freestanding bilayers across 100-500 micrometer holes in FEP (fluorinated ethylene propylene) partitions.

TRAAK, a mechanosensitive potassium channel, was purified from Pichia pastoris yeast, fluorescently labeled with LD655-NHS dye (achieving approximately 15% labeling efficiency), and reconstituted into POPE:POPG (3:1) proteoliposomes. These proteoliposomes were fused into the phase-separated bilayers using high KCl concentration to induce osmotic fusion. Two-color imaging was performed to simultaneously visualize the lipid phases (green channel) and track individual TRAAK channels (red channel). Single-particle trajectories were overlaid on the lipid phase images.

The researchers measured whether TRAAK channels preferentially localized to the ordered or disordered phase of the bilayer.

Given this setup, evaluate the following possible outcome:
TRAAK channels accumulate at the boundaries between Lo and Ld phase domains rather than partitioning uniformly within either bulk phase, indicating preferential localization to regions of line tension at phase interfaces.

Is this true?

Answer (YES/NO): NO